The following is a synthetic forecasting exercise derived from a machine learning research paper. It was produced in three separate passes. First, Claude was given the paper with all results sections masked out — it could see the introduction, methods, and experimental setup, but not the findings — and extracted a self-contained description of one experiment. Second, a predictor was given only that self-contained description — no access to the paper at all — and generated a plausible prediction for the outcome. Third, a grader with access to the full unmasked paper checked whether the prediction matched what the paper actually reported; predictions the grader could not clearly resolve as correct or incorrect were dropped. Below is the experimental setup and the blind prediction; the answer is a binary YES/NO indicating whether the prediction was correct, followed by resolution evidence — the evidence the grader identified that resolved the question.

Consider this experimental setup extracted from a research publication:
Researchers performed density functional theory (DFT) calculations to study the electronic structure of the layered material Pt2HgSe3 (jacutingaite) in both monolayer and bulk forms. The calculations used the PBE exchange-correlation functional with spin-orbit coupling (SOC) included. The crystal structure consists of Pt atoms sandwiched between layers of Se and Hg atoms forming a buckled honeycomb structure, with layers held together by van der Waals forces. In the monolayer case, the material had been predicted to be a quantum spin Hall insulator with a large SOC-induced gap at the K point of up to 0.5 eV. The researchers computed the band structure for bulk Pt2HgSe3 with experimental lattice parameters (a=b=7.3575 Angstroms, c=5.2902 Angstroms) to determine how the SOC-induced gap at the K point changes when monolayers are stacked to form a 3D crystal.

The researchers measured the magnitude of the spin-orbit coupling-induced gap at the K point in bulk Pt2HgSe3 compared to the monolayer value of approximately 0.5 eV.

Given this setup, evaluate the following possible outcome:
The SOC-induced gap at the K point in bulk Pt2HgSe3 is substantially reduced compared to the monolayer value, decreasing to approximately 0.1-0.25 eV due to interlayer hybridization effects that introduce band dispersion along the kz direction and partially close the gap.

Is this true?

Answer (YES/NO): NO